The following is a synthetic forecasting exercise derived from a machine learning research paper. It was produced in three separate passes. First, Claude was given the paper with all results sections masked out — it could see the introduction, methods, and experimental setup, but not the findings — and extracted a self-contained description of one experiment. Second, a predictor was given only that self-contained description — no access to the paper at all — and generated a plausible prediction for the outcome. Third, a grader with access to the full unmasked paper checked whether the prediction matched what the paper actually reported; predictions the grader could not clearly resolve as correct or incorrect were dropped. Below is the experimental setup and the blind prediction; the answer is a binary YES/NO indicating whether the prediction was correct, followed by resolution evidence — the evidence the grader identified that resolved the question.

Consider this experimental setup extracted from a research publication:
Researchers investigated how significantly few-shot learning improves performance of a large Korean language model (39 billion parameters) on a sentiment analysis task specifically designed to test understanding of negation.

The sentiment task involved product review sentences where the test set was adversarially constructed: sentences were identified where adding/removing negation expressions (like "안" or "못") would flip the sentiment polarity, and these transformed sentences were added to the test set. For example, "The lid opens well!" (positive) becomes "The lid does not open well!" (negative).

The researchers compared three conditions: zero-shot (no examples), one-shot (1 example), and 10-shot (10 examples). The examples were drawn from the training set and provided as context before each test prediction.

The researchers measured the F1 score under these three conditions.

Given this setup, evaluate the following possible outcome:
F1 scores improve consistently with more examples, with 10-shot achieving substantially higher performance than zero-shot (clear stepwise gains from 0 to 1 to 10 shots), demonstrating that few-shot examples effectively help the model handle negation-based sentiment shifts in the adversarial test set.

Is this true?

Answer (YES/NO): YES